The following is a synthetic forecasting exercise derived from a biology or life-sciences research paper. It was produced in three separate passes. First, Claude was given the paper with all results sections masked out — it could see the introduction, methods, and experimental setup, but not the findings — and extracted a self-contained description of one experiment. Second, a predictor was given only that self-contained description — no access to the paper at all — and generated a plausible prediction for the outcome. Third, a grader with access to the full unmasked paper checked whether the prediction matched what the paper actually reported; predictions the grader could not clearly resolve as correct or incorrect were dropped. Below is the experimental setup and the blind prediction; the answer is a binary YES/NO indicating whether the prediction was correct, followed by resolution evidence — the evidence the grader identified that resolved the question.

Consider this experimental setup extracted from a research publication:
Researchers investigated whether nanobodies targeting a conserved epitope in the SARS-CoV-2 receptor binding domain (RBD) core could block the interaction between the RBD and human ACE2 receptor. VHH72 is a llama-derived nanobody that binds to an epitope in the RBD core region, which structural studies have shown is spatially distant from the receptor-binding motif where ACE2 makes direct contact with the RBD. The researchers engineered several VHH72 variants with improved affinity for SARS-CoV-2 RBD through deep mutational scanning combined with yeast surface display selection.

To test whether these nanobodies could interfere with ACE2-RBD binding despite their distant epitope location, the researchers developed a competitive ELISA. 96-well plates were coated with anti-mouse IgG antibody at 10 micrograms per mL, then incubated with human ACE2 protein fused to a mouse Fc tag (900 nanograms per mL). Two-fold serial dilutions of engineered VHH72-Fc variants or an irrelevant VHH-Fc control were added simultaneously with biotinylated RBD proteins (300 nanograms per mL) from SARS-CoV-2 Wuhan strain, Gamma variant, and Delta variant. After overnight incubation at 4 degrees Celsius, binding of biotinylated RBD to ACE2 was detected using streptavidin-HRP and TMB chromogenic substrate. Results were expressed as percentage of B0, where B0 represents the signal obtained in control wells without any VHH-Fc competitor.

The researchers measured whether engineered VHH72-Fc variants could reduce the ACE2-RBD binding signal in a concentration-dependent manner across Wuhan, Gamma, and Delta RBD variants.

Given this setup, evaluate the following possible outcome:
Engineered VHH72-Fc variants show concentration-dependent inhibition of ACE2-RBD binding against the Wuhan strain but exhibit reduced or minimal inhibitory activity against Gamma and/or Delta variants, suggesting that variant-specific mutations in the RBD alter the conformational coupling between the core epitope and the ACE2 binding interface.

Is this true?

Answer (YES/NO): NO